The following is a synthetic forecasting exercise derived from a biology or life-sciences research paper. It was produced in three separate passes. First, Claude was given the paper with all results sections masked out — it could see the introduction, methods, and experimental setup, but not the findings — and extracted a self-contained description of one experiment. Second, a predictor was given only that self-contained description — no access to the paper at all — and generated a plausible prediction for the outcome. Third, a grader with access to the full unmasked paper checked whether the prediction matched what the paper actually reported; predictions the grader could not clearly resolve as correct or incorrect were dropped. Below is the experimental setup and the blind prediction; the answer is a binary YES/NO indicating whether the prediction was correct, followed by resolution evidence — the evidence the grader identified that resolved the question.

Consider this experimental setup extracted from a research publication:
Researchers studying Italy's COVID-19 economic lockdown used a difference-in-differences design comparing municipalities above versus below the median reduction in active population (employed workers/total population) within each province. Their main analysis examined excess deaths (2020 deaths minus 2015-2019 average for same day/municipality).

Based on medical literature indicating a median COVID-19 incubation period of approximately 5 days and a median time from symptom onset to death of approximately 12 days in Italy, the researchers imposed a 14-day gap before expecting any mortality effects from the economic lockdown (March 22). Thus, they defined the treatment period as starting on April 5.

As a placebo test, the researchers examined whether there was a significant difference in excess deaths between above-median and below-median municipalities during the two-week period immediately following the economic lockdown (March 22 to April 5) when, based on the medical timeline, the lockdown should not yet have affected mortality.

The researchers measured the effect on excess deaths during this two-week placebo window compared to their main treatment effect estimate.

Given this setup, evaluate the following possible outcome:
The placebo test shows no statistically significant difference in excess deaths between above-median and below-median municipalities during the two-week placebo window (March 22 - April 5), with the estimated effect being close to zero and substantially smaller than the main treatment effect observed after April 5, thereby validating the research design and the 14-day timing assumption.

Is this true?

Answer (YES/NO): YES